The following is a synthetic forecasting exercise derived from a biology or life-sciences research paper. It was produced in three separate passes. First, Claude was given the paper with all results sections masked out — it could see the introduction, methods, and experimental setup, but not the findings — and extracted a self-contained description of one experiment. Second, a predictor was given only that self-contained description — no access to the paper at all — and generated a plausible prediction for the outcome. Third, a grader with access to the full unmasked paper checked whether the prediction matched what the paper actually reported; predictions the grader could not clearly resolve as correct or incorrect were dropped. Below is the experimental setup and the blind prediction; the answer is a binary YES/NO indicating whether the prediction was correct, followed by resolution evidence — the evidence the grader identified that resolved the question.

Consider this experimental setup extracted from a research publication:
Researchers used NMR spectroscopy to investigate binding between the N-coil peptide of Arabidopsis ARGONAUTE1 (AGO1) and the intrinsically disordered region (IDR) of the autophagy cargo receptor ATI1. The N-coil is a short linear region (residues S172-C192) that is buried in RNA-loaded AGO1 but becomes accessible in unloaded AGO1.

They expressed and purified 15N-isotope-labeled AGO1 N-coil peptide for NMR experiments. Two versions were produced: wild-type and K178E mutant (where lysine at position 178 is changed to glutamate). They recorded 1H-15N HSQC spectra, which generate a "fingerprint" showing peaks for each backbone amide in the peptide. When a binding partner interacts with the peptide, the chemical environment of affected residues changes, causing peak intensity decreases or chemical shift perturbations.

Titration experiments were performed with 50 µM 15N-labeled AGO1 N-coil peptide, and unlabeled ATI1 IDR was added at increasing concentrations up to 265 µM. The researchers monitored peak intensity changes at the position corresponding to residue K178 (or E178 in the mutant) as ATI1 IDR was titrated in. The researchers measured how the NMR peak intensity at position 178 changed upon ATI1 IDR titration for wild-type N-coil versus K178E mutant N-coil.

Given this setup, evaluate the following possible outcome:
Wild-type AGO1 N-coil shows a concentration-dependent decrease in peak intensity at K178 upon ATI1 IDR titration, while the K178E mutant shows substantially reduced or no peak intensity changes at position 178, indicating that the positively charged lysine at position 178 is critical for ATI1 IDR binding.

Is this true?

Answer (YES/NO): YES